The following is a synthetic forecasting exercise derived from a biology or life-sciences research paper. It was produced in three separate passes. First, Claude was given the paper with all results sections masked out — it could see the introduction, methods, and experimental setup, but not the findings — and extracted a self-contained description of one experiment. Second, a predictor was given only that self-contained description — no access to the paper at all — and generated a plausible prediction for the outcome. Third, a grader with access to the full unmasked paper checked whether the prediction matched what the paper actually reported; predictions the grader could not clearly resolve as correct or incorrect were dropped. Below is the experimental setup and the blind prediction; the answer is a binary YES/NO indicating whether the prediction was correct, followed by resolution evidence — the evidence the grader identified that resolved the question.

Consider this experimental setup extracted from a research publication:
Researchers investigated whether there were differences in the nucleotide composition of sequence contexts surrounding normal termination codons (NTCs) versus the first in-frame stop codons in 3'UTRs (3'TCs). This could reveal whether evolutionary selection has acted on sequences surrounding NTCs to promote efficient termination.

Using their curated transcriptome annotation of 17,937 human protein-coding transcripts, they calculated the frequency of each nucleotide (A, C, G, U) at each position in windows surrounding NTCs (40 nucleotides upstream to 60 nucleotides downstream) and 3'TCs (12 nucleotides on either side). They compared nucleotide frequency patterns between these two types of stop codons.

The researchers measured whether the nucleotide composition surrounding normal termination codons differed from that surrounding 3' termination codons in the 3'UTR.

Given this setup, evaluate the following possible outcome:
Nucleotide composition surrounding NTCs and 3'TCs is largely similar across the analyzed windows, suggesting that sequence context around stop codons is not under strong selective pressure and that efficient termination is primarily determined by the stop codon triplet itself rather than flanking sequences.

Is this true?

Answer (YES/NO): NO